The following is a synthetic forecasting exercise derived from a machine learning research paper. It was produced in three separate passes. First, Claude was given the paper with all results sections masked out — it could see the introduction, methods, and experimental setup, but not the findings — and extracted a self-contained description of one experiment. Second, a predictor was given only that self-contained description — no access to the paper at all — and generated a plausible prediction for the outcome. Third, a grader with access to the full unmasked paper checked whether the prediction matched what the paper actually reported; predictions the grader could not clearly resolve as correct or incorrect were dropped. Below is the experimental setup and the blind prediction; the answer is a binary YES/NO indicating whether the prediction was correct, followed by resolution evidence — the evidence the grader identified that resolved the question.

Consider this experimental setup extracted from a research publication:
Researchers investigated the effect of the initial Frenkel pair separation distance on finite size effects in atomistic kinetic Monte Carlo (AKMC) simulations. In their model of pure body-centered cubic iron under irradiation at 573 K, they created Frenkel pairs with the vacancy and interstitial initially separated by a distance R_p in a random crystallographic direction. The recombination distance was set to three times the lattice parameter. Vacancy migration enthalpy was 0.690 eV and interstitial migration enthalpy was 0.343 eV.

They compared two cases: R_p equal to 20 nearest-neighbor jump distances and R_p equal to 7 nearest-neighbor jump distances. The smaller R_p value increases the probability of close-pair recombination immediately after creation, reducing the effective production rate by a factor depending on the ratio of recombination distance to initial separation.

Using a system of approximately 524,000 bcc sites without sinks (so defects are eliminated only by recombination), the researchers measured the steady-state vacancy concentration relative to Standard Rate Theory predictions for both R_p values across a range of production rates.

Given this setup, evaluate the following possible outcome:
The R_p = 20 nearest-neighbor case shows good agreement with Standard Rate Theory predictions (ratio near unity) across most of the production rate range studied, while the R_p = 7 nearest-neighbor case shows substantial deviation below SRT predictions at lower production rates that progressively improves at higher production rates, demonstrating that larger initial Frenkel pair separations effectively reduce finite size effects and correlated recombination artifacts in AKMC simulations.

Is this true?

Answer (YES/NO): NO